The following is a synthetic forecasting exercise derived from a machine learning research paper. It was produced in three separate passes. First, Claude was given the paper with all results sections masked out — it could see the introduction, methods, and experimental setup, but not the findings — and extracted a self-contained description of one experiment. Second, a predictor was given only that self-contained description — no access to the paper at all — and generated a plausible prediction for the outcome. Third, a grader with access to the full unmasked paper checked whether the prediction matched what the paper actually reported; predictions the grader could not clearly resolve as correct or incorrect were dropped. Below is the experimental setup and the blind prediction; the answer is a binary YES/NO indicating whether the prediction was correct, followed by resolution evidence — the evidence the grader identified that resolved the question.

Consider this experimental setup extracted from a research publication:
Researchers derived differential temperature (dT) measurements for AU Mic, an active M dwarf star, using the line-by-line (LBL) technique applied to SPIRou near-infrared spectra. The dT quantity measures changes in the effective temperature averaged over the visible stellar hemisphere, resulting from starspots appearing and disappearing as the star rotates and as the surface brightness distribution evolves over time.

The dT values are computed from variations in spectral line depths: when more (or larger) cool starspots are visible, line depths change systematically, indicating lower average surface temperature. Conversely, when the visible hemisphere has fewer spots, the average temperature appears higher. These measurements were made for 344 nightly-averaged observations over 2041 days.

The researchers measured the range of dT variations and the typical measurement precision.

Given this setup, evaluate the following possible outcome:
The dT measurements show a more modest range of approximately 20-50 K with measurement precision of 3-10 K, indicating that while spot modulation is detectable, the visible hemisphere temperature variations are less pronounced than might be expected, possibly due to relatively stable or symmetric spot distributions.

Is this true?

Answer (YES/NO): NO